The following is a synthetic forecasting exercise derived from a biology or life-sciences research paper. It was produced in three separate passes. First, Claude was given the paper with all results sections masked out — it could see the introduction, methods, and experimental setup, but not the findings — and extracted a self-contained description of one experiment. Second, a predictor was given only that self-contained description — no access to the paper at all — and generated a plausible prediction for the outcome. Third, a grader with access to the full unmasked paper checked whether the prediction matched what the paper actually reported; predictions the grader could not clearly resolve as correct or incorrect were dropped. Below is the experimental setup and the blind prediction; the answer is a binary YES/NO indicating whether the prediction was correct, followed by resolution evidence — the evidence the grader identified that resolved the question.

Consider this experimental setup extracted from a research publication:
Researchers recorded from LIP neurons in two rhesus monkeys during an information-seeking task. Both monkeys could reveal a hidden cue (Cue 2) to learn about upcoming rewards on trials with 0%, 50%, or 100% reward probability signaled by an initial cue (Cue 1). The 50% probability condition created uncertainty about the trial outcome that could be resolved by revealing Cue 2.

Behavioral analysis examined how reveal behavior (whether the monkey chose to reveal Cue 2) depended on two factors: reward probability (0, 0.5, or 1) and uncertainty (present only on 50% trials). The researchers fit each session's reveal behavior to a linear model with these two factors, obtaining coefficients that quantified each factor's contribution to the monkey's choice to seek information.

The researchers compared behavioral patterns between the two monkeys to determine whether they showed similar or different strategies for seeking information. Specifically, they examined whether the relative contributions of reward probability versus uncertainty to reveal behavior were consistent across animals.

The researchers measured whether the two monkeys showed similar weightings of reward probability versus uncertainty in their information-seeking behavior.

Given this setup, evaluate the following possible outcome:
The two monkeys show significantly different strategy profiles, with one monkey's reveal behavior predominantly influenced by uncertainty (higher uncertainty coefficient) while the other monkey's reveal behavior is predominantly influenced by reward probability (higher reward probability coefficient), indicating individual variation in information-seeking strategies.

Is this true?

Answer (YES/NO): NO